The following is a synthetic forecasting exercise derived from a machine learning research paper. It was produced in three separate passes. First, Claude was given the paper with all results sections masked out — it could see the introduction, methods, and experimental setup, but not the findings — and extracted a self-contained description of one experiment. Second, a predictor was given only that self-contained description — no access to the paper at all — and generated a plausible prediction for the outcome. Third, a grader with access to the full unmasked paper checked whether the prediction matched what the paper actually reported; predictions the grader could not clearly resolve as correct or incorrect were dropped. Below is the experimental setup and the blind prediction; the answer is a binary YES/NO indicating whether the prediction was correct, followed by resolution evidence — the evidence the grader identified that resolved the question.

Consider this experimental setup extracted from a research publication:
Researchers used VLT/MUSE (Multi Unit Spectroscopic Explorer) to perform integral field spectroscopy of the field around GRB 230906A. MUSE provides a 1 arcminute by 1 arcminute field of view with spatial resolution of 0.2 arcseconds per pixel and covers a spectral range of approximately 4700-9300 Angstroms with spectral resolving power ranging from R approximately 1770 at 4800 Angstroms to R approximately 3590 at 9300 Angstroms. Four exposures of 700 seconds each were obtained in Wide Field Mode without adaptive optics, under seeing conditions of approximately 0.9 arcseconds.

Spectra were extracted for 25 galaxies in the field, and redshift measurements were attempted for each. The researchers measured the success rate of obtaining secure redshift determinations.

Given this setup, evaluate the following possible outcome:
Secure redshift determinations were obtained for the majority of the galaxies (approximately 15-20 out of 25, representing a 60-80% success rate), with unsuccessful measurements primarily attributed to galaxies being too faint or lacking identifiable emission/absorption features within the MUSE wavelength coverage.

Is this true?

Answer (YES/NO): YES